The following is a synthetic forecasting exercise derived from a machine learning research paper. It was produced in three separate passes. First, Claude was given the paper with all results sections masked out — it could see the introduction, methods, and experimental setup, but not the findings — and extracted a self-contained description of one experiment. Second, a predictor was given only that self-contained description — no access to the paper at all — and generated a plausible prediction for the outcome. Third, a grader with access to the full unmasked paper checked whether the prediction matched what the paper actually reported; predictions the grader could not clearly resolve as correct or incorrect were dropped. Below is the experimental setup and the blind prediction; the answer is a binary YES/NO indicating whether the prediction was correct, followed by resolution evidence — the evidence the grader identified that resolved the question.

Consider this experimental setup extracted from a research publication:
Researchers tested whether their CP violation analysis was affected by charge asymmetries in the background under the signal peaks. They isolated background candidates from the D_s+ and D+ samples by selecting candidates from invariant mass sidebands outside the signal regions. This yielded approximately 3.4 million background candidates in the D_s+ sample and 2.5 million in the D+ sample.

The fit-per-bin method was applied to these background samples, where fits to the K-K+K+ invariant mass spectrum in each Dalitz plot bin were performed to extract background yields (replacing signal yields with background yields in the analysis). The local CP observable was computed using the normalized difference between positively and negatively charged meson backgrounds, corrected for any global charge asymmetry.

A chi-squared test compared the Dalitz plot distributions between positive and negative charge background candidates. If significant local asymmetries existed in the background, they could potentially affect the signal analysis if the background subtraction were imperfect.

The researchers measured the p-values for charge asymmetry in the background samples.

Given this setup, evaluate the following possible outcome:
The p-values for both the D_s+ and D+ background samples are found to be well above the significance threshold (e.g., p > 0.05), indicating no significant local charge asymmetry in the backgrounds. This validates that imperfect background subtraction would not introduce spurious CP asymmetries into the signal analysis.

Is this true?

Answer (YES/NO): YES